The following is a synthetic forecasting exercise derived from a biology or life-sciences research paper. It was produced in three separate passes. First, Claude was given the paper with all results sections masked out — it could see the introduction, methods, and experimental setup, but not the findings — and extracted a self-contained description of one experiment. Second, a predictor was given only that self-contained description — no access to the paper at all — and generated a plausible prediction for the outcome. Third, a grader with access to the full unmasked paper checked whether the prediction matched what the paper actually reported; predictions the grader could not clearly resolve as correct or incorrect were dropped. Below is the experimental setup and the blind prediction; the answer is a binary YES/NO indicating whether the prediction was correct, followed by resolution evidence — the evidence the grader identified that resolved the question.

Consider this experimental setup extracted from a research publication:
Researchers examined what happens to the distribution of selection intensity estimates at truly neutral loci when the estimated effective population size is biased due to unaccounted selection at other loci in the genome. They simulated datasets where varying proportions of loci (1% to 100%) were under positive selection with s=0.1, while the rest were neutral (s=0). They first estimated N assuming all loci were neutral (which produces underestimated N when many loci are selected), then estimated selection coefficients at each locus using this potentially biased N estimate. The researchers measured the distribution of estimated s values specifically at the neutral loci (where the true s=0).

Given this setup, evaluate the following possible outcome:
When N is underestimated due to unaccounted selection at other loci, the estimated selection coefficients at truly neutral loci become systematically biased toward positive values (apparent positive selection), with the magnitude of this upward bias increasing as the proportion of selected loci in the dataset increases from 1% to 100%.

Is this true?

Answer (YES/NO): NO